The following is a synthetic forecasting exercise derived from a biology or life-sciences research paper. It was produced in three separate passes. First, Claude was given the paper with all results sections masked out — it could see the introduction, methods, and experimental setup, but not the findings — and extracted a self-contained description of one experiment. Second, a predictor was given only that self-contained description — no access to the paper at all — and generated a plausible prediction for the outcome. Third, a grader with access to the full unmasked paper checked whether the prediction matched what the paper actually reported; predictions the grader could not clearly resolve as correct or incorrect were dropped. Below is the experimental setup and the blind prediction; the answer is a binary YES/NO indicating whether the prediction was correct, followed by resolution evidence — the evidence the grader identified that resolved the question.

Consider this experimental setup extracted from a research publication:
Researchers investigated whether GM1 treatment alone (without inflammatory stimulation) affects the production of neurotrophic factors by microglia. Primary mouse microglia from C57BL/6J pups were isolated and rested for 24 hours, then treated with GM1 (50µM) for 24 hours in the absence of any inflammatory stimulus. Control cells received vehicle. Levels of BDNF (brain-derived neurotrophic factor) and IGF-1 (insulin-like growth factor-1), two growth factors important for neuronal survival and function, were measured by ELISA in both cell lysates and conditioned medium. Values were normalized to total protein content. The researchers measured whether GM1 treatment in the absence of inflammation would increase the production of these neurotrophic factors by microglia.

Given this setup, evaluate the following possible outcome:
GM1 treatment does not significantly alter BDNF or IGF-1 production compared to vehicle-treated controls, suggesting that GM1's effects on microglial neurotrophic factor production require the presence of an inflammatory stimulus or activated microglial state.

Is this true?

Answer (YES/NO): NO